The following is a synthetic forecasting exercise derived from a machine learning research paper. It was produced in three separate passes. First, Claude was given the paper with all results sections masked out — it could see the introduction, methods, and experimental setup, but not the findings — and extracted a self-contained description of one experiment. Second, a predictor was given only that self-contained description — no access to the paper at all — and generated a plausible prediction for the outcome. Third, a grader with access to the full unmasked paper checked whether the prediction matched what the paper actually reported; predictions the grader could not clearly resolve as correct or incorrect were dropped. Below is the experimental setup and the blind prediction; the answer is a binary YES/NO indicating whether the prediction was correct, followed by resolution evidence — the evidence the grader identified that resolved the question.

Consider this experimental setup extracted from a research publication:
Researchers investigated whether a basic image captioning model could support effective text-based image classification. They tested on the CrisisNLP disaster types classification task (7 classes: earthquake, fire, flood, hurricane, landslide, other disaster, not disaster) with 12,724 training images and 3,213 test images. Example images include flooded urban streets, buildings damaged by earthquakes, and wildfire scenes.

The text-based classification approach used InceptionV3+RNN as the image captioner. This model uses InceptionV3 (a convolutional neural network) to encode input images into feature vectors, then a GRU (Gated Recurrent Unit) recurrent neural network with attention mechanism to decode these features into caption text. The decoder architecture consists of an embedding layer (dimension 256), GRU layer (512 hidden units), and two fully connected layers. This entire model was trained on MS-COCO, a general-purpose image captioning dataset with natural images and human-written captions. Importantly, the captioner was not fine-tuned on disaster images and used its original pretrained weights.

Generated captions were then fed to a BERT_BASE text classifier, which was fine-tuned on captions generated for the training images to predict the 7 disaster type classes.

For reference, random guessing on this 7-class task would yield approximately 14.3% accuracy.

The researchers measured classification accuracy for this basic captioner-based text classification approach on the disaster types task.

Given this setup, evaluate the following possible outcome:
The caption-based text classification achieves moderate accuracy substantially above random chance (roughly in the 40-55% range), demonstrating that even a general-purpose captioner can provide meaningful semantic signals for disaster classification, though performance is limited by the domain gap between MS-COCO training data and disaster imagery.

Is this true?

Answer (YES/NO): YES